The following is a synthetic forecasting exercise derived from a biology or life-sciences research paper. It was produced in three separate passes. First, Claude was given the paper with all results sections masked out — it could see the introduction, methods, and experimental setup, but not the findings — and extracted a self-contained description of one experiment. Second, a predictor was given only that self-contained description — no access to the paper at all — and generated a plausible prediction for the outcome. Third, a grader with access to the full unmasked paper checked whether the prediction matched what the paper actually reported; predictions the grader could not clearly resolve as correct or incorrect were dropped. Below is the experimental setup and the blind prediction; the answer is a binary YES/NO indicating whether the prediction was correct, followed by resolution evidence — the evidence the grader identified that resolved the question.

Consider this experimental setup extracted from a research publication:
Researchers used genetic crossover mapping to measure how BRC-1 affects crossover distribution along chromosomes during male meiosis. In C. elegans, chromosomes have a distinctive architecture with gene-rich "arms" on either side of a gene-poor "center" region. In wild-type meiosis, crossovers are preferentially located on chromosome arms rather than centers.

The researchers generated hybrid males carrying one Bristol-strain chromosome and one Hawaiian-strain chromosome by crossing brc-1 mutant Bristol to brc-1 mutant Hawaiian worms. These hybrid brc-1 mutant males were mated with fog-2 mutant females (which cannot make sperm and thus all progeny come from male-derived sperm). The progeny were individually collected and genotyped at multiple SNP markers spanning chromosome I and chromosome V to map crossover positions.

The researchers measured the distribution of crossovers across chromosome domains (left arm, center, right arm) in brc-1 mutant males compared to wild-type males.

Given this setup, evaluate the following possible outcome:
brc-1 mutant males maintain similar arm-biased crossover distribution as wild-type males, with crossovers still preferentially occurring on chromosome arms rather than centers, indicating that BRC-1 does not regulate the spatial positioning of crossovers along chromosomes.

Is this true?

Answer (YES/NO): NO